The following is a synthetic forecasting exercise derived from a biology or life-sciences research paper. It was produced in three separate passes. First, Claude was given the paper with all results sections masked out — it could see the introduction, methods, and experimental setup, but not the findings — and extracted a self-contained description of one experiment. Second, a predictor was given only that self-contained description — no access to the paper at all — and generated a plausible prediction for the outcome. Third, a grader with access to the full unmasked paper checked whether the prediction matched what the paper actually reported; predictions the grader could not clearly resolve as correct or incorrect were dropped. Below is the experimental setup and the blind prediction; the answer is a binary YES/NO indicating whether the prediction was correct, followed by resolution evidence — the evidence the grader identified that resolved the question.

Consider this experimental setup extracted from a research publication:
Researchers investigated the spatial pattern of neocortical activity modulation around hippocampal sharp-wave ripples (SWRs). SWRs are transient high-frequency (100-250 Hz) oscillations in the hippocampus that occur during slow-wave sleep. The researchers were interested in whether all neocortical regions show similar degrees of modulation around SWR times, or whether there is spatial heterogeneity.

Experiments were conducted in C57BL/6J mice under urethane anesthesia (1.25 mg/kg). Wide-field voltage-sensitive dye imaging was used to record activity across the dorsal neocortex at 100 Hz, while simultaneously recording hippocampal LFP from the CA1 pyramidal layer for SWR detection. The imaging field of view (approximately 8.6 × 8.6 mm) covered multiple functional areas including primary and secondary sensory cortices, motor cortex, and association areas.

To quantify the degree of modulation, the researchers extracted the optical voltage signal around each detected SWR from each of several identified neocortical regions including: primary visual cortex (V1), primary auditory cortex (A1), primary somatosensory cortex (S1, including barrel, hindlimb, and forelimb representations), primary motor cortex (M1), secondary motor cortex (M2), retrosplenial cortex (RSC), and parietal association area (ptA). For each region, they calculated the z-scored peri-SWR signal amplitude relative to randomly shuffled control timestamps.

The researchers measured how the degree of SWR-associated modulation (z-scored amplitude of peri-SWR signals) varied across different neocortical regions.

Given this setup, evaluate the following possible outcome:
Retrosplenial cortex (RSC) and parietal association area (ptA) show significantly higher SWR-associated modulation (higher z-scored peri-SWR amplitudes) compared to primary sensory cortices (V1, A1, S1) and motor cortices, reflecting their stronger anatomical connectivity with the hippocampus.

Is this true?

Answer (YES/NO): NO